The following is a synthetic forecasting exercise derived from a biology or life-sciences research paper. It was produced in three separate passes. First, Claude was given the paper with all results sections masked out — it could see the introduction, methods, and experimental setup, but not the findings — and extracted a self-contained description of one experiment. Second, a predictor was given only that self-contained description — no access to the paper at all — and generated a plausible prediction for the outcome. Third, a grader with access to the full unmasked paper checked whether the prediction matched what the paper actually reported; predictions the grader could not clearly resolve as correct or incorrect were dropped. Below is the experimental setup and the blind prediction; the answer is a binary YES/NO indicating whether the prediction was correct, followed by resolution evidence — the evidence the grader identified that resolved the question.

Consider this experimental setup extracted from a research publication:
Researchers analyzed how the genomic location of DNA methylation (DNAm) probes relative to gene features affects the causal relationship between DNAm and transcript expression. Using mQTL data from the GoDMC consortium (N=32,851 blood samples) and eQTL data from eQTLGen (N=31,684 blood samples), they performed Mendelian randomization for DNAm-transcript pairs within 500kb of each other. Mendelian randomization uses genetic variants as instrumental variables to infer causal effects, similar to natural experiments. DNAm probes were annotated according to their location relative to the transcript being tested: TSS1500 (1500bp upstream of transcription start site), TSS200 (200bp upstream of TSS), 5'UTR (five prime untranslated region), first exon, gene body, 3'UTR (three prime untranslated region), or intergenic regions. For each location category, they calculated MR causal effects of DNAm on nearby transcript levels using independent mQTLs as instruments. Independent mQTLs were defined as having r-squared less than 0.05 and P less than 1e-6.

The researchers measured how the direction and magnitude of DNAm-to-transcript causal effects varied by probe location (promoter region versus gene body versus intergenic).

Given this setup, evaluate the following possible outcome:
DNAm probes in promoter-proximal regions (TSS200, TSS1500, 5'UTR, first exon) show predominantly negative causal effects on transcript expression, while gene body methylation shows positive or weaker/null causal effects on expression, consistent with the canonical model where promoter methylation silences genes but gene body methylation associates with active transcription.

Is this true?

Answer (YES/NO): YES